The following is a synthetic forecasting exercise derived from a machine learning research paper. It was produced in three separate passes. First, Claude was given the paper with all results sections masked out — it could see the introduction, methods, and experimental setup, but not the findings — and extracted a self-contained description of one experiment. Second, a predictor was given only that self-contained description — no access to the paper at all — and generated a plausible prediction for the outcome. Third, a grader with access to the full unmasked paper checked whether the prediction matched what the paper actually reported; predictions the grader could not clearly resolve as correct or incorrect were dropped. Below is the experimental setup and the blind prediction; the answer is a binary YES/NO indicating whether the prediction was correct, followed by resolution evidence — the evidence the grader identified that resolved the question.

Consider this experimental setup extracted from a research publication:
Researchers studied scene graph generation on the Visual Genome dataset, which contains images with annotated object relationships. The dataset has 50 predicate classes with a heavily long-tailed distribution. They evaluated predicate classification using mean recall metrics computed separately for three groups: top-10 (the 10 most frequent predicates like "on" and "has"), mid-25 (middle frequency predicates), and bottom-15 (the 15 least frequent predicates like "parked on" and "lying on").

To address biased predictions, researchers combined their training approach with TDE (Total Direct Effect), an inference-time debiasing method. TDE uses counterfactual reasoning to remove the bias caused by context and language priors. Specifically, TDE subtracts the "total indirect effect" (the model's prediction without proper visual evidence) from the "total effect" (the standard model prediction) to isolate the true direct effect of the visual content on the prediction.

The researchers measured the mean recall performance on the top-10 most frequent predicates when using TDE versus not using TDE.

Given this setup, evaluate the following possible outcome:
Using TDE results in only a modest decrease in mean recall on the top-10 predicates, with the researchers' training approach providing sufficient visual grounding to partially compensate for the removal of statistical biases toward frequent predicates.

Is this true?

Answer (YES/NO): NO